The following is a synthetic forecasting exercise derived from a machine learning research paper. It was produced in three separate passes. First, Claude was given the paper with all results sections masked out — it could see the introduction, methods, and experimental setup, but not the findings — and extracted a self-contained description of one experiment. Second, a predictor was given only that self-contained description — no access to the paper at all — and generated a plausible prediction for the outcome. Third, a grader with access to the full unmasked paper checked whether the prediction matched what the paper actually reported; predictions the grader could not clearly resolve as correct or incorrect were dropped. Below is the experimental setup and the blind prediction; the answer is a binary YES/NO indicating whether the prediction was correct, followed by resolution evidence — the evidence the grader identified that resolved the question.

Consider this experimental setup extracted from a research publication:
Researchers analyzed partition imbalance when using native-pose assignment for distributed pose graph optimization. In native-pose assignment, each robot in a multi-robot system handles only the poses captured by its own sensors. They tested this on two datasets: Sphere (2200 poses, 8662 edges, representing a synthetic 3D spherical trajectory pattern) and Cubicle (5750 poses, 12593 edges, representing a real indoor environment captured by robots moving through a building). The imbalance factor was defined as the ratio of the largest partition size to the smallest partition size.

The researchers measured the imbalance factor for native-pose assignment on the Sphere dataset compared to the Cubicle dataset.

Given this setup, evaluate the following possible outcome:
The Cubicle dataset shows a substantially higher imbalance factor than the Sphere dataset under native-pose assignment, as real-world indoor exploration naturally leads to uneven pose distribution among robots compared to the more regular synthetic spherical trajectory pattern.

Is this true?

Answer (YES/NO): YES